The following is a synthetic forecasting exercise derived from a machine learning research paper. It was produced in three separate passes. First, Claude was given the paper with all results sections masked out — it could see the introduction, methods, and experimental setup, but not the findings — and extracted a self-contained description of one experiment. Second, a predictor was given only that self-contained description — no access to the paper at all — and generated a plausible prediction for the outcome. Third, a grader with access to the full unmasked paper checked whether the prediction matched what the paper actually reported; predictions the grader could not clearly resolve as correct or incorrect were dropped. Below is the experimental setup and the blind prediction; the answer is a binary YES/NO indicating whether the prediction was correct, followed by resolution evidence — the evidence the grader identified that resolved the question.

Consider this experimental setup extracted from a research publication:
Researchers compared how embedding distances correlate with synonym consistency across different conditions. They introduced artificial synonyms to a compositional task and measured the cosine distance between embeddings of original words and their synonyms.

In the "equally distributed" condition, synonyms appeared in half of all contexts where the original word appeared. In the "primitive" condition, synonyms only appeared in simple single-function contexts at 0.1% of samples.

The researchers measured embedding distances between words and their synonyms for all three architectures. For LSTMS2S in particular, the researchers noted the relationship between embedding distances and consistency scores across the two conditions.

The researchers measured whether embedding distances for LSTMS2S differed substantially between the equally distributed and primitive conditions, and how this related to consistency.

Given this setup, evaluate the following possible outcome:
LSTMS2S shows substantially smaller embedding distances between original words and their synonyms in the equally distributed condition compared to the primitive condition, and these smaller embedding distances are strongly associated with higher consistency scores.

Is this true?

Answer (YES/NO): NO